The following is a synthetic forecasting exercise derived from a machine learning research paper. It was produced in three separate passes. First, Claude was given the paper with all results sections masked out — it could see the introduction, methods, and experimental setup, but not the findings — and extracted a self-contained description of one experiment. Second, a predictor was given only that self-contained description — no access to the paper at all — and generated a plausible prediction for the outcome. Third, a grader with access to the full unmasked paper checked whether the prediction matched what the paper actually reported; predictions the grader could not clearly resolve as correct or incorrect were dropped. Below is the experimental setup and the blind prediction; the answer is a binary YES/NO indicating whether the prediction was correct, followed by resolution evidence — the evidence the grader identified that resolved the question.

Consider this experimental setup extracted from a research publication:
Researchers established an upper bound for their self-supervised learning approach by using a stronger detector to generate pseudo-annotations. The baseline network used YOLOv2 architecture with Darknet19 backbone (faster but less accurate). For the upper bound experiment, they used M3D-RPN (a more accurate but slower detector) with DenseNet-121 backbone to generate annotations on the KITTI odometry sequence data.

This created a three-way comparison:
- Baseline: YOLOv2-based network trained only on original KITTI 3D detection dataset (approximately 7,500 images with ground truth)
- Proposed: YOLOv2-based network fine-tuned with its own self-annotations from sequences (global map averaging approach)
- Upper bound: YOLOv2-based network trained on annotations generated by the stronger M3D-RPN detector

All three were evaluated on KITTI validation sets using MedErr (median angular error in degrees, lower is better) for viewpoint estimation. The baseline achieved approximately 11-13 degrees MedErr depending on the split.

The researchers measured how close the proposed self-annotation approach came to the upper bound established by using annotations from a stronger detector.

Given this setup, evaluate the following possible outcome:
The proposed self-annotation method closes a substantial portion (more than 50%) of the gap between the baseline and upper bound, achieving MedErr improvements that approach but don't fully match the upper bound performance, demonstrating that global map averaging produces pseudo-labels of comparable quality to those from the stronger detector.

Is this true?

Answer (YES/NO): NO